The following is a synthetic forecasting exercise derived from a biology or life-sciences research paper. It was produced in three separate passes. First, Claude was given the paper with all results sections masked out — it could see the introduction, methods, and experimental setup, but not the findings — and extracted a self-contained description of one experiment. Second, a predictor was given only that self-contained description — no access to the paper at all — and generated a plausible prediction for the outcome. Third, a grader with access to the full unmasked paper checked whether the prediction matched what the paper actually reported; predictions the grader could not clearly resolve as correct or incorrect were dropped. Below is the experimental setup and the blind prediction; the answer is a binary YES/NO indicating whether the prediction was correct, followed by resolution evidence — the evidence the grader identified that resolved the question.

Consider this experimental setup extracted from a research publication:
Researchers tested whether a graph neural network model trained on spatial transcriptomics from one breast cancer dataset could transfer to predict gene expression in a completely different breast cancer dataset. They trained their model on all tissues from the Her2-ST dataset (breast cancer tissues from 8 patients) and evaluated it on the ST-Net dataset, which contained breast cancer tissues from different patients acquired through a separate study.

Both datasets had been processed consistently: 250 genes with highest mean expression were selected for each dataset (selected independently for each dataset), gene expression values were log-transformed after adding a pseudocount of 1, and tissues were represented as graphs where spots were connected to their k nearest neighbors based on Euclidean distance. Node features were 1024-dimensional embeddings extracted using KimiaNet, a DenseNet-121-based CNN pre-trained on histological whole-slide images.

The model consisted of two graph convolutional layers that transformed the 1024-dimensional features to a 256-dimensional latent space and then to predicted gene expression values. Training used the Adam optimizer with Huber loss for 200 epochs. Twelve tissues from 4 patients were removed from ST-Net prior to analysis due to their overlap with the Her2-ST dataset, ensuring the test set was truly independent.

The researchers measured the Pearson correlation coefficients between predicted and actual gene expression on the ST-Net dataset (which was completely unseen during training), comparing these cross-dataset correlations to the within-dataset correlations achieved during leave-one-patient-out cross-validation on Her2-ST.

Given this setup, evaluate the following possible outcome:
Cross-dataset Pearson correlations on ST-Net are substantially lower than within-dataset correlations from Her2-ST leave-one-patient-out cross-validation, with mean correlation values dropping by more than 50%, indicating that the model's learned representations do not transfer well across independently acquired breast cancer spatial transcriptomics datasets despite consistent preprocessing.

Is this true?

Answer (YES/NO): NO